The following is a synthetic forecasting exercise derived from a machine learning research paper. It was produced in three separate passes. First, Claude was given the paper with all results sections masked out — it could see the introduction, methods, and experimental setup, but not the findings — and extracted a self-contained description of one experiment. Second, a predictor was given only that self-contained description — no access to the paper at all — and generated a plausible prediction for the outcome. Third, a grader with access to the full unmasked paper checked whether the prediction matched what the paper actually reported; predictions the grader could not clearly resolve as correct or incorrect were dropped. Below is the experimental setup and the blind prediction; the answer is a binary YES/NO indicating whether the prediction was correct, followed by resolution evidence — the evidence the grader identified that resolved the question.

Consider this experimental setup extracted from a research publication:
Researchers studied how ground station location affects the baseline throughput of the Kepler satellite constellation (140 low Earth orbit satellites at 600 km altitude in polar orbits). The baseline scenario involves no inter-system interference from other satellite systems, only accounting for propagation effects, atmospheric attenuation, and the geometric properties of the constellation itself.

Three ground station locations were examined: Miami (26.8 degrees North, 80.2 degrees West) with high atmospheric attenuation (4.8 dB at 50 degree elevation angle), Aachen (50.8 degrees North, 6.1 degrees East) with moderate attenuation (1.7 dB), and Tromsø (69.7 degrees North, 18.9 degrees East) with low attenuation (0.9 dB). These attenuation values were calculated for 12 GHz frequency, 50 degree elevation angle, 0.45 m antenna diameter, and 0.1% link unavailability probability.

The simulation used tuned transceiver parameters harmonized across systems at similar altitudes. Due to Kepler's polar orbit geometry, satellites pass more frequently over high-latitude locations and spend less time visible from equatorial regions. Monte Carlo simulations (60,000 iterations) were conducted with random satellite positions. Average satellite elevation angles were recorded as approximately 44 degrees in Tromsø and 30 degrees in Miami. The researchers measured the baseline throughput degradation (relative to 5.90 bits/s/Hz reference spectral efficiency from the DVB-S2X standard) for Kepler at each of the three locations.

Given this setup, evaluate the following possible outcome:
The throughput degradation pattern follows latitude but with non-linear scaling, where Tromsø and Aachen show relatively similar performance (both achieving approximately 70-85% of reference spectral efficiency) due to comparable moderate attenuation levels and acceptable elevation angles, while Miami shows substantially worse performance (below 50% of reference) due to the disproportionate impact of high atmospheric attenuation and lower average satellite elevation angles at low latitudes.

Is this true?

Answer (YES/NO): NO